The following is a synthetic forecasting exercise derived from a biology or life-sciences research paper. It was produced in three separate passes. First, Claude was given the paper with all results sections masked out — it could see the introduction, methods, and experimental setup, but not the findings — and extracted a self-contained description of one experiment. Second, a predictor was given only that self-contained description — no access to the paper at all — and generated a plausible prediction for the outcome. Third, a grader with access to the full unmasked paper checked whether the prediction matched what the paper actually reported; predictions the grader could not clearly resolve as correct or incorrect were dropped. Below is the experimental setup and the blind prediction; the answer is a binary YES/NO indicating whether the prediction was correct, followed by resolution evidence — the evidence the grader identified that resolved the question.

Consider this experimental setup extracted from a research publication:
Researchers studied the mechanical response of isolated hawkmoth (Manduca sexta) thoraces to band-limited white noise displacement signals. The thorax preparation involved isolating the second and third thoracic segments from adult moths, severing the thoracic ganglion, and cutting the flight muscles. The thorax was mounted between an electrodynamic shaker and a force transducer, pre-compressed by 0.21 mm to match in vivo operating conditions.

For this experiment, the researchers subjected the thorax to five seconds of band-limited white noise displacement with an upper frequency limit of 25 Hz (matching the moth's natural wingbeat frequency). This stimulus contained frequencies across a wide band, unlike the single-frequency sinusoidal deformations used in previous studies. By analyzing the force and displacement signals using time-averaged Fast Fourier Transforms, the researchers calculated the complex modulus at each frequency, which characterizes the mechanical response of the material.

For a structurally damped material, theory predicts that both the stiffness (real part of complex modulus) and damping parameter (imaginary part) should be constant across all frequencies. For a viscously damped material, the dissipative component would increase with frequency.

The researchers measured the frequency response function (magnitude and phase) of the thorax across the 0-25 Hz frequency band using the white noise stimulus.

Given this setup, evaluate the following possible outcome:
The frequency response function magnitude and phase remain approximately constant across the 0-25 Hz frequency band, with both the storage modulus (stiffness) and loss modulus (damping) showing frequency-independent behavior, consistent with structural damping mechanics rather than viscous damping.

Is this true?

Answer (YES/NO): YES